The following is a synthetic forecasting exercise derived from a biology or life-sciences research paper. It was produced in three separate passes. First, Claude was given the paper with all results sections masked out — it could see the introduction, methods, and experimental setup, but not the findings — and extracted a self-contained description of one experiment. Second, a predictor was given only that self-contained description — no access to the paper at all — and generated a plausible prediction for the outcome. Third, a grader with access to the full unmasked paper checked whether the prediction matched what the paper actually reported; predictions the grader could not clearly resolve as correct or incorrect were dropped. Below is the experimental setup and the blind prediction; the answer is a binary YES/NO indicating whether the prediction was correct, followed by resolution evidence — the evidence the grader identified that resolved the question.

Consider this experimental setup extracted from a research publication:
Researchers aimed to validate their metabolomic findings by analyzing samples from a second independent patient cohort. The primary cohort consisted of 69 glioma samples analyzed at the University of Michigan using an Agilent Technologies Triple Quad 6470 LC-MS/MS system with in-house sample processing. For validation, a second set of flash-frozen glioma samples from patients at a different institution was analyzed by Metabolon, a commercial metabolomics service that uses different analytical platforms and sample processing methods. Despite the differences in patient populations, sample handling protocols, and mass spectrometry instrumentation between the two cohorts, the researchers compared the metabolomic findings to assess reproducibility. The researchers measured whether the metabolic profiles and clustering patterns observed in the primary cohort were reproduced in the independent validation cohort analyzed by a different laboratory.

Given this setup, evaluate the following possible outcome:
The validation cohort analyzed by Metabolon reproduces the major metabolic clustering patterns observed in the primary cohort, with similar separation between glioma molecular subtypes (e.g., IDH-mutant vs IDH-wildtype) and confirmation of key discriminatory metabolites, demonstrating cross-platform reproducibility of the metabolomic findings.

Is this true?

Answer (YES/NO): NO